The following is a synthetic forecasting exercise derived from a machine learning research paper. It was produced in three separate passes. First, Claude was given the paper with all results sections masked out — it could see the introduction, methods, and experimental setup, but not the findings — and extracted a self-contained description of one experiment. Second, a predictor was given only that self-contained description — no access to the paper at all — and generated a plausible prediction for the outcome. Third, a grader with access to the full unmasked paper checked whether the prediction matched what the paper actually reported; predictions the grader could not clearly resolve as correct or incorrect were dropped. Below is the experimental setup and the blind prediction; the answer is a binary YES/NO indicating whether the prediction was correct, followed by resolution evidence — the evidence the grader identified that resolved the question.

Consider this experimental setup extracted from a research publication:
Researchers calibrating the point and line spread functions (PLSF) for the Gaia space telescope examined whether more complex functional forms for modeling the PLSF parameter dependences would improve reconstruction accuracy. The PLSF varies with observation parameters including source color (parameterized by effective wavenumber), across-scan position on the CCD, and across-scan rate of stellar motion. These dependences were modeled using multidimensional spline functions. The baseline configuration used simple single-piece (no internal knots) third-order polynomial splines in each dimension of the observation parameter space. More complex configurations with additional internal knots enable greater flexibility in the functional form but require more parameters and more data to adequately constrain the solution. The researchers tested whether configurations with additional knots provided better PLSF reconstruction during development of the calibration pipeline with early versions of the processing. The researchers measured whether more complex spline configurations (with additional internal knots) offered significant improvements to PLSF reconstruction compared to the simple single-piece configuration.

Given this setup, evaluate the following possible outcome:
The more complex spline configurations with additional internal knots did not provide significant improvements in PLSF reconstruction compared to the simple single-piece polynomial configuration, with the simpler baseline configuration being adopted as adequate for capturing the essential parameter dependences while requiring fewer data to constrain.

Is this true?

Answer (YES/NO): YES